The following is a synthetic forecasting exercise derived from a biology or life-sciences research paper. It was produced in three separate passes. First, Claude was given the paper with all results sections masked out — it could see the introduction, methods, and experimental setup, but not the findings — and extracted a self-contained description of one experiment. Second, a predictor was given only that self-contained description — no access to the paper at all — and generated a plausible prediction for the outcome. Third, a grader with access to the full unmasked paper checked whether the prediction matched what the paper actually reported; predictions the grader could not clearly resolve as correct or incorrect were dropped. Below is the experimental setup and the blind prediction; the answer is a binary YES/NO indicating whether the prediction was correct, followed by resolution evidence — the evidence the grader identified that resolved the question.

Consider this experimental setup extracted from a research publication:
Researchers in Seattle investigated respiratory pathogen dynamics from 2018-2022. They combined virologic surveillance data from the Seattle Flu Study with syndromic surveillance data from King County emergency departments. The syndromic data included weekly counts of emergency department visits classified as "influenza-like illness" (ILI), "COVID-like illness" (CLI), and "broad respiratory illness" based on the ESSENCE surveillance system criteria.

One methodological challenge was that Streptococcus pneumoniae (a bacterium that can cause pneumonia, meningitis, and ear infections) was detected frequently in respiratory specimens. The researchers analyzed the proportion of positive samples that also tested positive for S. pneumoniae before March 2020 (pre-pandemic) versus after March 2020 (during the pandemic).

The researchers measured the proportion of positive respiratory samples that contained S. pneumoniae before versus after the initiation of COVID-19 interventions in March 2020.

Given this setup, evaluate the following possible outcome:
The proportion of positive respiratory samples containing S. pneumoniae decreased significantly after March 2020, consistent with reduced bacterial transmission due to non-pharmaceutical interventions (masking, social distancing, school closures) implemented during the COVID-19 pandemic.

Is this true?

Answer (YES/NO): NO